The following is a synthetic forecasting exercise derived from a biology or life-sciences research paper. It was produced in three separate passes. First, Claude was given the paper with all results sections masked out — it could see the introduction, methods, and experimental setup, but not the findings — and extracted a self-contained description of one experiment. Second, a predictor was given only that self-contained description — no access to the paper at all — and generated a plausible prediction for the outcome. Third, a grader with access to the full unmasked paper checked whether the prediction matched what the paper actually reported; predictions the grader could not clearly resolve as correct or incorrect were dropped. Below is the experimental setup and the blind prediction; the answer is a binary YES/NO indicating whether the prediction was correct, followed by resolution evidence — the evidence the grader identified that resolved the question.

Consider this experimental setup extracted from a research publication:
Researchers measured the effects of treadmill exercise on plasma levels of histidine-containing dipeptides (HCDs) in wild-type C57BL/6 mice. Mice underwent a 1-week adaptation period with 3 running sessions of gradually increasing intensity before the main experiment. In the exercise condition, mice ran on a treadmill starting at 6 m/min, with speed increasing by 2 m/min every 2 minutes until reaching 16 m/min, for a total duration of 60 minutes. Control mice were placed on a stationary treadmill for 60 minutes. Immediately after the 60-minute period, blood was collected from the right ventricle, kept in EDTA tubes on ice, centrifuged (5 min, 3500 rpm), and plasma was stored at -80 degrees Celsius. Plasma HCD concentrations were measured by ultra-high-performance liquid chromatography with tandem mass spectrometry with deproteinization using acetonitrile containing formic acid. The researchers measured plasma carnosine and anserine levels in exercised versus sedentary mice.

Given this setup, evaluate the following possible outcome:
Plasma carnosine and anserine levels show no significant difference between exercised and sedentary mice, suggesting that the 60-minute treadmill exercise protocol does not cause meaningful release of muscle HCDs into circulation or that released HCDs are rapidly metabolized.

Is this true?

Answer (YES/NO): YES